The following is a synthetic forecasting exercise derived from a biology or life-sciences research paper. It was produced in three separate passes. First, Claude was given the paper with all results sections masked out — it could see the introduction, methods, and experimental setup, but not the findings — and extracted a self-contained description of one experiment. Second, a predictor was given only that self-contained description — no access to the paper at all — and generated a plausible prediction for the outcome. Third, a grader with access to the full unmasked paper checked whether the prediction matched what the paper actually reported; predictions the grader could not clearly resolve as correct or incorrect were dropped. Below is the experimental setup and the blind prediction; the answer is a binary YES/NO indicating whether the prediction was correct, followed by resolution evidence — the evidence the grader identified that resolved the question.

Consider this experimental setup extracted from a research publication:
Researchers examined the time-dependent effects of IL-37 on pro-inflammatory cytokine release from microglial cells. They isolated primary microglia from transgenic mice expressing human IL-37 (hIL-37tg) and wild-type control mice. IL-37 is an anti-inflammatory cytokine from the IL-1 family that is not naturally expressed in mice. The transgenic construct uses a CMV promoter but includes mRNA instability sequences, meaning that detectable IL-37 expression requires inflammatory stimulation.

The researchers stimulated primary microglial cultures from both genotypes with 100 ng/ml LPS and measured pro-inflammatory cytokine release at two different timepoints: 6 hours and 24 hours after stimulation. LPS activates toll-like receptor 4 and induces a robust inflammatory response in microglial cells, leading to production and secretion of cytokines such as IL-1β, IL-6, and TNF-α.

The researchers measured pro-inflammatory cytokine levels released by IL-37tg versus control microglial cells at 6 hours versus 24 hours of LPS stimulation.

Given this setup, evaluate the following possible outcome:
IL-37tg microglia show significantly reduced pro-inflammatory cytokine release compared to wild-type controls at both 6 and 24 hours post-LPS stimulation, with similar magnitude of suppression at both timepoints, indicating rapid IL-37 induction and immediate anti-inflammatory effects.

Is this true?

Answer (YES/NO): NO